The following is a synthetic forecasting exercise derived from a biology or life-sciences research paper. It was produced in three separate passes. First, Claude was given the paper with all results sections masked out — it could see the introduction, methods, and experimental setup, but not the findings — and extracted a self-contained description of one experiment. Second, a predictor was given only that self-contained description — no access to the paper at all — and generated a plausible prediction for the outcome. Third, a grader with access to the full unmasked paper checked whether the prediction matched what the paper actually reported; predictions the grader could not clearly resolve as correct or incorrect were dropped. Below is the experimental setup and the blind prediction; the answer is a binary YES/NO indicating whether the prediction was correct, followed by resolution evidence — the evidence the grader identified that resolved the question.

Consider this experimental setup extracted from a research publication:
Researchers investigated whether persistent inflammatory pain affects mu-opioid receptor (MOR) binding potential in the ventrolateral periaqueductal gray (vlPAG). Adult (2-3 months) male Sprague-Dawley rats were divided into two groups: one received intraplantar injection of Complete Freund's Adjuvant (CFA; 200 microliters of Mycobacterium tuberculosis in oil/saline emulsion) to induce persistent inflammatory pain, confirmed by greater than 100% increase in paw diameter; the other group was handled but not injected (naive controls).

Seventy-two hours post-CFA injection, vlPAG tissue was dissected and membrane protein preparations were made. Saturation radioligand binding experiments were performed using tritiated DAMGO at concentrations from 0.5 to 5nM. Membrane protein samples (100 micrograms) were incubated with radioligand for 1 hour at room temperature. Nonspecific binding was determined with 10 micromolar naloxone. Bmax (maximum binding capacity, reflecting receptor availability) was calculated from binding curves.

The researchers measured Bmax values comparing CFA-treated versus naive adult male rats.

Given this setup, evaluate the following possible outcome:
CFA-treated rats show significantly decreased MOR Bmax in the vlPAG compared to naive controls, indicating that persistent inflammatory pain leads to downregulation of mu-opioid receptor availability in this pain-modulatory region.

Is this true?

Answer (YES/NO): NO